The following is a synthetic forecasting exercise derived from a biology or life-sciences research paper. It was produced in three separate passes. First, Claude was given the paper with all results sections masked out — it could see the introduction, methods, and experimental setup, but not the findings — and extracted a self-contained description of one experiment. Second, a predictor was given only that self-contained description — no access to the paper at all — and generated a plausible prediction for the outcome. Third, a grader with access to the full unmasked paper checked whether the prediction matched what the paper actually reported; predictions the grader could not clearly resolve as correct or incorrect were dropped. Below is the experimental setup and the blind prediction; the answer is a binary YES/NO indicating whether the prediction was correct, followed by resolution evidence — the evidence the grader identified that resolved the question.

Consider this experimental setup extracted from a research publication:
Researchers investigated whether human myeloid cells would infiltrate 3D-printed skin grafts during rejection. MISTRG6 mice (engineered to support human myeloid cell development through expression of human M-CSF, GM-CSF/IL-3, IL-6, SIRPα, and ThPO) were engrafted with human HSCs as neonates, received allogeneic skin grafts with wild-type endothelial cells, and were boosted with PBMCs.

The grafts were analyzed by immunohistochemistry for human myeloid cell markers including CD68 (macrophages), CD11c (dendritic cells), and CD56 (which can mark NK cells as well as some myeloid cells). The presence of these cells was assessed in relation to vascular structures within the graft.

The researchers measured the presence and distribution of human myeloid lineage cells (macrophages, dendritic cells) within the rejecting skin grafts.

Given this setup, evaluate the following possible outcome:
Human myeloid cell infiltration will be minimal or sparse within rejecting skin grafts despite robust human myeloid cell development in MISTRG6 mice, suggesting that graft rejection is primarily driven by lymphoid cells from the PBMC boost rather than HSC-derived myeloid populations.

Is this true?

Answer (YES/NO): NO